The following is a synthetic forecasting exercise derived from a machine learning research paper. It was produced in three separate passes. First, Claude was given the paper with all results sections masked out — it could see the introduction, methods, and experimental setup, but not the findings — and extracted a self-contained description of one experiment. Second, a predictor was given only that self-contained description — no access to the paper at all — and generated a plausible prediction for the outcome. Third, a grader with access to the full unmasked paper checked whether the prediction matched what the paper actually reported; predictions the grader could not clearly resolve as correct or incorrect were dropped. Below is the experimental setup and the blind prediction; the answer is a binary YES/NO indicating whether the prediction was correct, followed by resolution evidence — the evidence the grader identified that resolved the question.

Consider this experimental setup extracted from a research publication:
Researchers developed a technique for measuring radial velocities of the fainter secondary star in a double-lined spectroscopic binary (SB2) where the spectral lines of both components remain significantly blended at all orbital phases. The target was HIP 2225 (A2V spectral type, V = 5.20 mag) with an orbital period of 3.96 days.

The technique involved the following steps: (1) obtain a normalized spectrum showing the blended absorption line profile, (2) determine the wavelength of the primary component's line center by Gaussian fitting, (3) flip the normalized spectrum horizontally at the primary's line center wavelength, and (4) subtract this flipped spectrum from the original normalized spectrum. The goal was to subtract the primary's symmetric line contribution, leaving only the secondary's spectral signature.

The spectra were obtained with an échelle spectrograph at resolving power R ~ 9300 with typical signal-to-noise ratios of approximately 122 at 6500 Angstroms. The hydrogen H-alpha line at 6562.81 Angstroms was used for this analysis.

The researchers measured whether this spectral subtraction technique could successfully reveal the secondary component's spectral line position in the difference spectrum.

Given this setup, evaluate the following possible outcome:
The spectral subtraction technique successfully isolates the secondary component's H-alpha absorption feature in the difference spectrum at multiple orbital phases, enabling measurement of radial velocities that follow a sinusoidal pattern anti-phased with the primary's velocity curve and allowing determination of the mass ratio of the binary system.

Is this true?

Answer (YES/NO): YES